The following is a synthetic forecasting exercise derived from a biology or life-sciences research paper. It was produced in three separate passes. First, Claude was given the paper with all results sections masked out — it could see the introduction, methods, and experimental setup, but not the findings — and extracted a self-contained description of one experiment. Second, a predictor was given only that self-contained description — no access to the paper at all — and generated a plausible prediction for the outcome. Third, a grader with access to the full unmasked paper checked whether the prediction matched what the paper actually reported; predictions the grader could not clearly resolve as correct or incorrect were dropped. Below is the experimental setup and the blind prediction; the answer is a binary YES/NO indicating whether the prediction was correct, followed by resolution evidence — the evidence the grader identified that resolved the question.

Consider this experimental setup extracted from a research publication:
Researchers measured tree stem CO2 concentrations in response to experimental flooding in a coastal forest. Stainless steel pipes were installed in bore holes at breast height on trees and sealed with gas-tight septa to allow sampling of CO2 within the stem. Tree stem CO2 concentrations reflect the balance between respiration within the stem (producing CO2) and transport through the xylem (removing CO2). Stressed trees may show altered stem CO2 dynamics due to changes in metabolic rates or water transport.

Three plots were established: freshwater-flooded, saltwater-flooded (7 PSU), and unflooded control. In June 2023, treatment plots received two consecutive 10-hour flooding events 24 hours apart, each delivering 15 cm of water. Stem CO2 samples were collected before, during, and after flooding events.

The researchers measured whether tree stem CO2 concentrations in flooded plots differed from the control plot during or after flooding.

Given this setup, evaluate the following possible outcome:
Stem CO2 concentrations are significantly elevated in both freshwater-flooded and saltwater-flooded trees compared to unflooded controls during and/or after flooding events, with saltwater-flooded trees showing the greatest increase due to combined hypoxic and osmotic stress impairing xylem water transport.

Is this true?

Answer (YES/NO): NO